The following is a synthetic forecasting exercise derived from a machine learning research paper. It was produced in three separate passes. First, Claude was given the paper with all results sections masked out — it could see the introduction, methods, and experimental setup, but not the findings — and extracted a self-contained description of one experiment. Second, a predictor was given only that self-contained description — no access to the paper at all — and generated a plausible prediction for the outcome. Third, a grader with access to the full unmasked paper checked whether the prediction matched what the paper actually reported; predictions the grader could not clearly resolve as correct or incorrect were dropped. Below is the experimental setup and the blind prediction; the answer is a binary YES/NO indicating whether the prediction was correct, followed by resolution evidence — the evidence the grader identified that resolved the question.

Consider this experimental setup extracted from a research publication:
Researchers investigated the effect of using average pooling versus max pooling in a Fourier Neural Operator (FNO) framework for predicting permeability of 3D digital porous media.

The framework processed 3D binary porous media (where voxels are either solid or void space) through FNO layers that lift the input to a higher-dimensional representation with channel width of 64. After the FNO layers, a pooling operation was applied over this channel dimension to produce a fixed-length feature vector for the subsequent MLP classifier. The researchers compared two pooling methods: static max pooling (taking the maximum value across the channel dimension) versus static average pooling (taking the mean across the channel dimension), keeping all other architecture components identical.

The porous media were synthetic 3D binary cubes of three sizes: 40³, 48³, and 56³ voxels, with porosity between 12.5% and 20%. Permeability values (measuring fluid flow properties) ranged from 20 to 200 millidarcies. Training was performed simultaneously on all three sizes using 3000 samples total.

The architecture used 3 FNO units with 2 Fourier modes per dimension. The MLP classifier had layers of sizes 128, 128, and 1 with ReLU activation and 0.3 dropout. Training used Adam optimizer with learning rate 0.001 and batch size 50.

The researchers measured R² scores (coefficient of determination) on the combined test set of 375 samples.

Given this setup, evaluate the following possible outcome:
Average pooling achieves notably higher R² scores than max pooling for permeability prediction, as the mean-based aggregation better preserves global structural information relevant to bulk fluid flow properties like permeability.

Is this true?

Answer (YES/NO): NO